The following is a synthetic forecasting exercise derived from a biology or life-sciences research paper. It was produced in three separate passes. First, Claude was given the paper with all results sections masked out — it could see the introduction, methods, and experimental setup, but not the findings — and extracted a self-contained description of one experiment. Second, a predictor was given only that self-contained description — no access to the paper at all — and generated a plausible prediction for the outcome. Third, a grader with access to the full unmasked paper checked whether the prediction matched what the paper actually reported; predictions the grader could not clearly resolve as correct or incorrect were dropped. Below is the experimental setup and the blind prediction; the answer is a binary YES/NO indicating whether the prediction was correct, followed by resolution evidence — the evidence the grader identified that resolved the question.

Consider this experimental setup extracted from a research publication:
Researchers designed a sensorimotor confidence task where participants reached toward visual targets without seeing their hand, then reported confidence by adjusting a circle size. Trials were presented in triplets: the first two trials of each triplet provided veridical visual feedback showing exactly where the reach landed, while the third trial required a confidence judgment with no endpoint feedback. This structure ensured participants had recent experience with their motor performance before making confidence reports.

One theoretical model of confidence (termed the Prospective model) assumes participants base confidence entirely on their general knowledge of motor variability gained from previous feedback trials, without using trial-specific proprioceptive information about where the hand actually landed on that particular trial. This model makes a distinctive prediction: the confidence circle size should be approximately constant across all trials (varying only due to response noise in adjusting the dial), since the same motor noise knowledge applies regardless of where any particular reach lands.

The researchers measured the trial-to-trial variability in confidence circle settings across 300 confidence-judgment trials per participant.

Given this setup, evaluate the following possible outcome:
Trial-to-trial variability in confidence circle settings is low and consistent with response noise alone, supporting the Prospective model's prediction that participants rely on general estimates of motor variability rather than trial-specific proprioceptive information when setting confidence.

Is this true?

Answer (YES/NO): NO